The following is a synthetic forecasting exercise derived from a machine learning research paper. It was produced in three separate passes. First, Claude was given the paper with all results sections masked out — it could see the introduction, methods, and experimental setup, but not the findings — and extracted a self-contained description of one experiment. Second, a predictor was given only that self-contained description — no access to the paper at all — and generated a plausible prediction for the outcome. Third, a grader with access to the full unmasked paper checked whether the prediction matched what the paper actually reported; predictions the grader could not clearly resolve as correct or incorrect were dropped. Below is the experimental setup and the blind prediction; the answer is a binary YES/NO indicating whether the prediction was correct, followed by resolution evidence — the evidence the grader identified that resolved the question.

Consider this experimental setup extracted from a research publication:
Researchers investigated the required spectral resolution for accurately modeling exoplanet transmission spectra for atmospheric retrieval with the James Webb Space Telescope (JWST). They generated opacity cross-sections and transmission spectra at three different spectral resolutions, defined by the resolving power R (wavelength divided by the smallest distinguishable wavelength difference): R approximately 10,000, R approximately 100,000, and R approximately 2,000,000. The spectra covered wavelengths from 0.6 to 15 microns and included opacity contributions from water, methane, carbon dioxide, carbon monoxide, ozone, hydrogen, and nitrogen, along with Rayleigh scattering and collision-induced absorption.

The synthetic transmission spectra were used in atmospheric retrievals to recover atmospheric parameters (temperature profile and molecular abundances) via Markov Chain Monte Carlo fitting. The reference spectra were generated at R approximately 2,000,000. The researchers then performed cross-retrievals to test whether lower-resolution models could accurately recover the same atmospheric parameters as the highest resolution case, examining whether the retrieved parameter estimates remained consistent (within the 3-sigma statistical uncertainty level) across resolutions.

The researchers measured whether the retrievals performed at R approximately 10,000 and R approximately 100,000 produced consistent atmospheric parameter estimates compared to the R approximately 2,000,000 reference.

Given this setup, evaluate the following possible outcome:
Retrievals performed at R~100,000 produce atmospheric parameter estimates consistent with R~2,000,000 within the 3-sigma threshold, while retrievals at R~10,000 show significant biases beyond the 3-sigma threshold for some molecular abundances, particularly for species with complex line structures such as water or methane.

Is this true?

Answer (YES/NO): NO